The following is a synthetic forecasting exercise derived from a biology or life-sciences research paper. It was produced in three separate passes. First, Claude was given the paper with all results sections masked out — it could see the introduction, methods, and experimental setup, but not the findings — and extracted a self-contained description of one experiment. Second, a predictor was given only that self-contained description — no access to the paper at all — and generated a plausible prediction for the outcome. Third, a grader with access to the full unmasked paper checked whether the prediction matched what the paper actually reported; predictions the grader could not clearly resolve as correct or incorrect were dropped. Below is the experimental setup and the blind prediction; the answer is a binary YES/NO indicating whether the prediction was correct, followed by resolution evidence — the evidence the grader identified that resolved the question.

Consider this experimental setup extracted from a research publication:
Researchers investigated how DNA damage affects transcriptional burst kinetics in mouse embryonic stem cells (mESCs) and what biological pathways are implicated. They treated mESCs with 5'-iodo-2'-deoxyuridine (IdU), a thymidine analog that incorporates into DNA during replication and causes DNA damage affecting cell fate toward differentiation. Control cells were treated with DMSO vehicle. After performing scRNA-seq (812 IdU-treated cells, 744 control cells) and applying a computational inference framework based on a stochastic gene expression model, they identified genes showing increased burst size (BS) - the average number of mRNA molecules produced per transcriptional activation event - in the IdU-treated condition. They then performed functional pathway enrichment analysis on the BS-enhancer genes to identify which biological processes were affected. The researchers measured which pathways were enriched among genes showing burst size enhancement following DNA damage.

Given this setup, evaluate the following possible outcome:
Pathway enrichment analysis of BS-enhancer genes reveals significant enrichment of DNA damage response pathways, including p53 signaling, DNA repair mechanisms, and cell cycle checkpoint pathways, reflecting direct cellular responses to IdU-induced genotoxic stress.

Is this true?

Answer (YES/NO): NO